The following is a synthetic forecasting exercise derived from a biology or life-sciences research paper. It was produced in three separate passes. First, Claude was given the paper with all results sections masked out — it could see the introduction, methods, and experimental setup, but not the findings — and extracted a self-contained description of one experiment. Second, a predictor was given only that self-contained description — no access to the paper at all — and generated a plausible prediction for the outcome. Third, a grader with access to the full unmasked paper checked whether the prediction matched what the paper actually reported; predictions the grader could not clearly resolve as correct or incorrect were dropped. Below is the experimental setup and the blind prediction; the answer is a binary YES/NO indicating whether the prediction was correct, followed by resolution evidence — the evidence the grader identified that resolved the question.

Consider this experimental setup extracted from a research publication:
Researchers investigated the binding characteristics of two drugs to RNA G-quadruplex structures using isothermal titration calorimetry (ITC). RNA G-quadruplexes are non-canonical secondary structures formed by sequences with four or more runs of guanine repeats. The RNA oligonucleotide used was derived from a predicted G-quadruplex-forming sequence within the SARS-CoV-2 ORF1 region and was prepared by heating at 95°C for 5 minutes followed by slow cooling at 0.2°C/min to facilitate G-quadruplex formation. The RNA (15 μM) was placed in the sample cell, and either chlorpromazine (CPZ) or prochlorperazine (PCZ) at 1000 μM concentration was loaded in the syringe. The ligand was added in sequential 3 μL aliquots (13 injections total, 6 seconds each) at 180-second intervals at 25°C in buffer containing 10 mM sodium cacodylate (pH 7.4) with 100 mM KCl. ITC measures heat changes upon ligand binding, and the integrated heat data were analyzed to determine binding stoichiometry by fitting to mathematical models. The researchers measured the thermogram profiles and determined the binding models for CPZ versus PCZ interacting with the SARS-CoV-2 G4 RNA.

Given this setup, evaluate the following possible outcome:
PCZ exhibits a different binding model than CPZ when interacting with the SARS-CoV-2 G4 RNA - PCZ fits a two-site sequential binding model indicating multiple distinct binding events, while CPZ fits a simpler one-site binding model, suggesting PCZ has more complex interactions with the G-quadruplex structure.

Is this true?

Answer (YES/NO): NO